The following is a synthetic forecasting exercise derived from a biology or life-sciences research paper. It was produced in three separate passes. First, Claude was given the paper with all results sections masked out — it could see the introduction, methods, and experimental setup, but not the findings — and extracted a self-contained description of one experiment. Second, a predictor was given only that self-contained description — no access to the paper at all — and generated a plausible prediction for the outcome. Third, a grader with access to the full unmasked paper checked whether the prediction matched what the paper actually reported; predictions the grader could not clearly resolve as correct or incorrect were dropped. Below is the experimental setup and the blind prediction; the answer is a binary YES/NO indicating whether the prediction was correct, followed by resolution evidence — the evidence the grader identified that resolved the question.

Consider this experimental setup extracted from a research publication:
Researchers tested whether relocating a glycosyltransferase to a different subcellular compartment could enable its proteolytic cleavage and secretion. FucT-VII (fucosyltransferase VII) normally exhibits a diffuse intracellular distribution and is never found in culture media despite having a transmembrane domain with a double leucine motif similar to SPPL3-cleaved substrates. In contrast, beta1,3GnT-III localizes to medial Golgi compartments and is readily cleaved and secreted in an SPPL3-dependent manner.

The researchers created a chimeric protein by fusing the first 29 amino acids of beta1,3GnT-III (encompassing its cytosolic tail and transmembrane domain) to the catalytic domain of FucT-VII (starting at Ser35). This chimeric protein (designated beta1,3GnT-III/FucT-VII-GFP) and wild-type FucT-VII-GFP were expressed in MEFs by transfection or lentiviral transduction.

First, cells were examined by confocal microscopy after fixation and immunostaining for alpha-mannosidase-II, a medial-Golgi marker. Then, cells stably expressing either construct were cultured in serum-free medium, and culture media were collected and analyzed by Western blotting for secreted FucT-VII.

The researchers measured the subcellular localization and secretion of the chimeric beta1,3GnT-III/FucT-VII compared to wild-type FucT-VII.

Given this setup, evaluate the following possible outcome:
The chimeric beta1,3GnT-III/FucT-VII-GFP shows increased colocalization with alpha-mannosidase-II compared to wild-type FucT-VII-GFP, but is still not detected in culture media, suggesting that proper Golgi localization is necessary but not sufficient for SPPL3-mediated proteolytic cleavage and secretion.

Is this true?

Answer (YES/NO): NO